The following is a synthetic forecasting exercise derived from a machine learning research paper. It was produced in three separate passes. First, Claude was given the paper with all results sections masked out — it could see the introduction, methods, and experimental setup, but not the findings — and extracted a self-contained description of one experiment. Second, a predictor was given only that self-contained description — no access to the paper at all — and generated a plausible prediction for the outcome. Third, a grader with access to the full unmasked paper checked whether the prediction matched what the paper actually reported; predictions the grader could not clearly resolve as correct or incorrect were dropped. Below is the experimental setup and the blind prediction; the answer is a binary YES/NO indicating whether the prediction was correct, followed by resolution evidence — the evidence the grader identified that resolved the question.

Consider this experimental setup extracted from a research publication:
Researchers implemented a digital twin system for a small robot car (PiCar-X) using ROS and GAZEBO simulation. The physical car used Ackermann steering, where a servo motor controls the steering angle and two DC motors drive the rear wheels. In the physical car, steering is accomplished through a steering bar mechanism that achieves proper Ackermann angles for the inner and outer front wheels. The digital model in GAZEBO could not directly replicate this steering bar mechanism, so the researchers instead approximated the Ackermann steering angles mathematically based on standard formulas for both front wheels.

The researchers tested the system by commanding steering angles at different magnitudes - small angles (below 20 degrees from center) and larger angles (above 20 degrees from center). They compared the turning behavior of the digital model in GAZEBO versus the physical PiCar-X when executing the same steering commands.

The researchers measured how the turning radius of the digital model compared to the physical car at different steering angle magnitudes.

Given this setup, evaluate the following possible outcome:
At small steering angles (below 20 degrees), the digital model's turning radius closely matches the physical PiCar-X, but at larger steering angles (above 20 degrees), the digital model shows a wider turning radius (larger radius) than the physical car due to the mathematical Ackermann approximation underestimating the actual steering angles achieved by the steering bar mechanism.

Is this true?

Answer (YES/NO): YES